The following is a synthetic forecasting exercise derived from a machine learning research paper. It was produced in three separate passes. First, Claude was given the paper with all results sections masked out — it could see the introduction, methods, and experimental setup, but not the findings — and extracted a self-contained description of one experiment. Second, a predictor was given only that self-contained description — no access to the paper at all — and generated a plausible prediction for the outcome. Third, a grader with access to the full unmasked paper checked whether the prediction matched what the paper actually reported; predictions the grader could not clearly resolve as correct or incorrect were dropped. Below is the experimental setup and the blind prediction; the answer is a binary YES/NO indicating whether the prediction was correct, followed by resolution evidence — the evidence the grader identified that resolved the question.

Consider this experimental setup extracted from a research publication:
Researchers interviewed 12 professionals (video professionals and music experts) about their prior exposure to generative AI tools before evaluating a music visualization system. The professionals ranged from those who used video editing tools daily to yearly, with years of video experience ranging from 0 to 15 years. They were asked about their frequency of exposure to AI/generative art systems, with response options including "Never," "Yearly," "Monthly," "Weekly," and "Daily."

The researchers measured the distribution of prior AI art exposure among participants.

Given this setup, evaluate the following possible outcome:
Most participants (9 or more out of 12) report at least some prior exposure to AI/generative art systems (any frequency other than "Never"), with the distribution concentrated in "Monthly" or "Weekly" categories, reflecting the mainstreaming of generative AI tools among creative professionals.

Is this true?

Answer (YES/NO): NO